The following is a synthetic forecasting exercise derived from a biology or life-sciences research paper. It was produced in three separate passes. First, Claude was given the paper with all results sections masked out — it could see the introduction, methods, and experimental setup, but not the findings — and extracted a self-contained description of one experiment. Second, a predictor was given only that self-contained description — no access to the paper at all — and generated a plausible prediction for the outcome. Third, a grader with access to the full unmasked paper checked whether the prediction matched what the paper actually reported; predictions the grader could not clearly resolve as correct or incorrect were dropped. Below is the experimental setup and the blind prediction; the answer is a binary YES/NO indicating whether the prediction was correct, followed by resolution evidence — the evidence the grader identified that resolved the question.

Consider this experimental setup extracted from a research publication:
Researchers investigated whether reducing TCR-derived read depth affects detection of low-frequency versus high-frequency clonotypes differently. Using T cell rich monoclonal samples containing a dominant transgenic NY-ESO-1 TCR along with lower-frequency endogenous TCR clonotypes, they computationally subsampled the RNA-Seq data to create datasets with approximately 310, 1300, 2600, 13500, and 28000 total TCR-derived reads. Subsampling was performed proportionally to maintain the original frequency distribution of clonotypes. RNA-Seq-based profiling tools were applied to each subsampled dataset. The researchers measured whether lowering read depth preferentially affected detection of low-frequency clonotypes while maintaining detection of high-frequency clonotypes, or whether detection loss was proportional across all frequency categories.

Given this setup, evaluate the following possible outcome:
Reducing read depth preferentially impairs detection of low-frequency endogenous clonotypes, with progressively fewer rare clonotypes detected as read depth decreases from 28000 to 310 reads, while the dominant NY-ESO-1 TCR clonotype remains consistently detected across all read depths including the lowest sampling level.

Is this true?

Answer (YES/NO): YES